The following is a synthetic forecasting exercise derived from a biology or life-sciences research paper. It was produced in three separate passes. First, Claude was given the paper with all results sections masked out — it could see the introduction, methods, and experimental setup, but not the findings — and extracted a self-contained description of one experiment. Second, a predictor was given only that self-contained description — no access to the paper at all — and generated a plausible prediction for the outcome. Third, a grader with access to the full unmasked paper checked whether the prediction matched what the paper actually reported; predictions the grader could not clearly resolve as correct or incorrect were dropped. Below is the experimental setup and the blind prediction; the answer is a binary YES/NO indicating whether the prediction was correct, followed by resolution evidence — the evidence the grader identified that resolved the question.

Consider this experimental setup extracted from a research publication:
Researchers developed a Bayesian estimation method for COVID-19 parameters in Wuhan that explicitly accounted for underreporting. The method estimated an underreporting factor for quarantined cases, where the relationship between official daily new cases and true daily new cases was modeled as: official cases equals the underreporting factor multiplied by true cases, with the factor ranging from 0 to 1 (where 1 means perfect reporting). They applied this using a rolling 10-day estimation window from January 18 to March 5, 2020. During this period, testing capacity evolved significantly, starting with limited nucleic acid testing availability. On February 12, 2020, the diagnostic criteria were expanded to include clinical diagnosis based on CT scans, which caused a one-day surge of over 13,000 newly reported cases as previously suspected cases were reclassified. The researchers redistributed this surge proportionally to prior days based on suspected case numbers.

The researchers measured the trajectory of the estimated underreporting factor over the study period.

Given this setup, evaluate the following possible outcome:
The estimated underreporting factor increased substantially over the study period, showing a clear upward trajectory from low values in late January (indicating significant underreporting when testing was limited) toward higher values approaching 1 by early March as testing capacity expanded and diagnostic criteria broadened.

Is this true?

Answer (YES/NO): YES